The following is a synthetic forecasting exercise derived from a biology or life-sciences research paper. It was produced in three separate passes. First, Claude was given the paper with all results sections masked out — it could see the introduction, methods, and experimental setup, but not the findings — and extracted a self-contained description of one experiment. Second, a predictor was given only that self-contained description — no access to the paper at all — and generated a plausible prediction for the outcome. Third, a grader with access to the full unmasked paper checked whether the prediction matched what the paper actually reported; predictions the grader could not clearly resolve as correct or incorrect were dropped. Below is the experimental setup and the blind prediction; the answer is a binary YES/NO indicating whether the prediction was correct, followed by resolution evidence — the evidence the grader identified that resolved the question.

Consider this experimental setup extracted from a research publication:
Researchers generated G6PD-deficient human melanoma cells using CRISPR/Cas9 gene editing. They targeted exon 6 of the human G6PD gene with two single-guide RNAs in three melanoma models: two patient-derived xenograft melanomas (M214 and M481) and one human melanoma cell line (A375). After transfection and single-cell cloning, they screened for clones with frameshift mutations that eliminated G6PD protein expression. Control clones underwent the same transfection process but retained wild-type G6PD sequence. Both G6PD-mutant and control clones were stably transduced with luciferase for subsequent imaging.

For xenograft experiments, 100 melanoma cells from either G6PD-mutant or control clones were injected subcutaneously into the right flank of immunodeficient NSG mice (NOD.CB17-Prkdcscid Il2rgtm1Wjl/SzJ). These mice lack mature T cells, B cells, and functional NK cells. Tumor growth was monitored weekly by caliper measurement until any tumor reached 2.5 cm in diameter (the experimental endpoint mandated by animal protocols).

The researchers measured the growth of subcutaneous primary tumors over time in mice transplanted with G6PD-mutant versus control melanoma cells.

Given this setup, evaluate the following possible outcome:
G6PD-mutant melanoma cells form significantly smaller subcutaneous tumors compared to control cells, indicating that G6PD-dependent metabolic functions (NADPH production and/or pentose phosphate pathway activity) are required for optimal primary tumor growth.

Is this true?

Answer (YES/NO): NO